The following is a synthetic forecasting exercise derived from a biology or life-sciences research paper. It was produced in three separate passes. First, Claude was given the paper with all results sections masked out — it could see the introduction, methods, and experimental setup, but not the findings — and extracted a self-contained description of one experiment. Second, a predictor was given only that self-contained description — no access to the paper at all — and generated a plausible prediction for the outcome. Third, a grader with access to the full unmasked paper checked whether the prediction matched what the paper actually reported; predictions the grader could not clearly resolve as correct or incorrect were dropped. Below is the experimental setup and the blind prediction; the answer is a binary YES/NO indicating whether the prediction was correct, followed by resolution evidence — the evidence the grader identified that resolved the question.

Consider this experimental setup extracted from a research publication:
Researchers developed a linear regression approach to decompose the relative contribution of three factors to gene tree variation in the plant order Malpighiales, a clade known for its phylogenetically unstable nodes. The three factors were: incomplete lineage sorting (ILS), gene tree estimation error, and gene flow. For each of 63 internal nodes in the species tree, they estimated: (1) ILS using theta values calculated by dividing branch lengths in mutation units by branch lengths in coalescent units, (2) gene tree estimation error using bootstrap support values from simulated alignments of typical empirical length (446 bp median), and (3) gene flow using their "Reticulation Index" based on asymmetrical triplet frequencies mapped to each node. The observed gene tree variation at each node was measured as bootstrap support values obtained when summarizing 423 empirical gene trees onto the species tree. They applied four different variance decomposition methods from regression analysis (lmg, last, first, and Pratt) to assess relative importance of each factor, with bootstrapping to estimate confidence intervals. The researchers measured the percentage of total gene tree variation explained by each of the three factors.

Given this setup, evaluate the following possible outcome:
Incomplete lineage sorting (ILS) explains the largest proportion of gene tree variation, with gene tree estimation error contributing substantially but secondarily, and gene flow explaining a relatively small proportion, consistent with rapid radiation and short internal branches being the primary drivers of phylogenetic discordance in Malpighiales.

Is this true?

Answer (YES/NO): NO